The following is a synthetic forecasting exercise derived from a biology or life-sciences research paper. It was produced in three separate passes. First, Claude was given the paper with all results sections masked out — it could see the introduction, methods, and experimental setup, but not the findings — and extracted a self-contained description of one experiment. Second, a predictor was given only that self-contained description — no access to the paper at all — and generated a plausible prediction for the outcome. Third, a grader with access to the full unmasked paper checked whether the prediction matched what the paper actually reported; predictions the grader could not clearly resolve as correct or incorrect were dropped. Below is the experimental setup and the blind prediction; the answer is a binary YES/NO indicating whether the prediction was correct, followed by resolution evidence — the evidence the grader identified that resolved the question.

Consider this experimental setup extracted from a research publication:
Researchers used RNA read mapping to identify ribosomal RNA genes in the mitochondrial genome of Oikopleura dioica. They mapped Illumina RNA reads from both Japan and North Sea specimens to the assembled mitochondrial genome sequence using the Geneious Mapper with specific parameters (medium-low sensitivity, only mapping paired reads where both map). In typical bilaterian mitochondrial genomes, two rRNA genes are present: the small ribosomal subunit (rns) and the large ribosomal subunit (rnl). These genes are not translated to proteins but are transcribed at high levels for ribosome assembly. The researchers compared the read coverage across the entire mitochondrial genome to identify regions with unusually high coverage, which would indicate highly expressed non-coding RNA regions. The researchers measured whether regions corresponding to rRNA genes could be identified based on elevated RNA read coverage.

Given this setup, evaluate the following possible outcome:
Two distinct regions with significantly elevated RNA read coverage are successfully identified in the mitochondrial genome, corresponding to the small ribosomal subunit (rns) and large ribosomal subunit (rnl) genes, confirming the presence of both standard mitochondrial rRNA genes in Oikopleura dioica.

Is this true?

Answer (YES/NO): NO